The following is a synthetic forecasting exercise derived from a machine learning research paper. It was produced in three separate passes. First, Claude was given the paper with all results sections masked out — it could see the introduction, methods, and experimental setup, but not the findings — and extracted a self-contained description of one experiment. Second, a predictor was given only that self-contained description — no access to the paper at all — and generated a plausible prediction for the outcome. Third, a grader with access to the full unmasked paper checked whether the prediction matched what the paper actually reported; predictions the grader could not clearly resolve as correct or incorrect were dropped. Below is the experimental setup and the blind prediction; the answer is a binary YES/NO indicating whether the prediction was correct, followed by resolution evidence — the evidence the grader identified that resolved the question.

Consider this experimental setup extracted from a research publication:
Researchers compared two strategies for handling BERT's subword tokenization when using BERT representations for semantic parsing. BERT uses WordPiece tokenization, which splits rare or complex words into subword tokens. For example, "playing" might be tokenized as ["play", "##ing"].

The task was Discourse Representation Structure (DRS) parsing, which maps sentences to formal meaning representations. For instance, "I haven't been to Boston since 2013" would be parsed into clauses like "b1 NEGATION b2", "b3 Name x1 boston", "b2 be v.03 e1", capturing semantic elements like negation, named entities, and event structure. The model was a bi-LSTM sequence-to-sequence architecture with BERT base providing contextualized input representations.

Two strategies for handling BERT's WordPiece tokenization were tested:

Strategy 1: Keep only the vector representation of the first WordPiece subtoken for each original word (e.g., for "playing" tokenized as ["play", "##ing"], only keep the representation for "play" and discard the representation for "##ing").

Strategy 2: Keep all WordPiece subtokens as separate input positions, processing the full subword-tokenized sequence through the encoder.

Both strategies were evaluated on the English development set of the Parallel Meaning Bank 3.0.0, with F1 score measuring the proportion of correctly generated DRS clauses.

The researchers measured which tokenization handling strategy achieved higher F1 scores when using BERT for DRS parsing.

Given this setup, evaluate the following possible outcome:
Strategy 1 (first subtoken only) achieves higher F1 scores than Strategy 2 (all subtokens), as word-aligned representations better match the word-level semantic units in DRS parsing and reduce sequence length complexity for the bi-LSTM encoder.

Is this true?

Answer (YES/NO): YES